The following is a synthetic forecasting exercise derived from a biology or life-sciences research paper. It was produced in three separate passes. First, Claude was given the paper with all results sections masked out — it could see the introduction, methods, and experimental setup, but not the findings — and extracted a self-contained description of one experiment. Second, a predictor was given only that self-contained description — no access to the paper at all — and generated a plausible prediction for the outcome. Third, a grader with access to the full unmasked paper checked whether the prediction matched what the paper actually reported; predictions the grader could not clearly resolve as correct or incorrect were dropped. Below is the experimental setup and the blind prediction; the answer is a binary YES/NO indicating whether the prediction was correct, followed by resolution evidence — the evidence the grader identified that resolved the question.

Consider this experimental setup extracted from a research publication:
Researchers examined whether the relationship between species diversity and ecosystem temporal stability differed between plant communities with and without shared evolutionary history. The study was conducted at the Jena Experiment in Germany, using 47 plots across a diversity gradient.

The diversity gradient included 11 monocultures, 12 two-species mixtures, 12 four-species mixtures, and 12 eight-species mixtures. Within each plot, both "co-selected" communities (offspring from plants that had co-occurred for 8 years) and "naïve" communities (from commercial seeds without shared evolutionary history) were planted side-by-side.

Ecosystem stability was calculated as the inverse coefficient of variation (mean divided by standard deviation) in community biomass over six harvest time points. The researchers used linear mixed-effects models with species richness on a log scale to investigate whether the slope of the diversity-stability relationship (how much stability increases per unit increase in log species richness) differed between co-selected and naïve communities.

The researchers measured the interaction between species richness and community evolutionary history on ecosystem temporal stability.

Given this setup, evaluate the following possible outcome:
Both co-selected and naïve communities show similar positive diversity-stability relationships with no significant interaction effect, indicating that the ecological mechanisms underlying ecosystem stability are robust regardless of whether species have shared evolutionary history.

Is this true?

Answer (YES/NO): NO